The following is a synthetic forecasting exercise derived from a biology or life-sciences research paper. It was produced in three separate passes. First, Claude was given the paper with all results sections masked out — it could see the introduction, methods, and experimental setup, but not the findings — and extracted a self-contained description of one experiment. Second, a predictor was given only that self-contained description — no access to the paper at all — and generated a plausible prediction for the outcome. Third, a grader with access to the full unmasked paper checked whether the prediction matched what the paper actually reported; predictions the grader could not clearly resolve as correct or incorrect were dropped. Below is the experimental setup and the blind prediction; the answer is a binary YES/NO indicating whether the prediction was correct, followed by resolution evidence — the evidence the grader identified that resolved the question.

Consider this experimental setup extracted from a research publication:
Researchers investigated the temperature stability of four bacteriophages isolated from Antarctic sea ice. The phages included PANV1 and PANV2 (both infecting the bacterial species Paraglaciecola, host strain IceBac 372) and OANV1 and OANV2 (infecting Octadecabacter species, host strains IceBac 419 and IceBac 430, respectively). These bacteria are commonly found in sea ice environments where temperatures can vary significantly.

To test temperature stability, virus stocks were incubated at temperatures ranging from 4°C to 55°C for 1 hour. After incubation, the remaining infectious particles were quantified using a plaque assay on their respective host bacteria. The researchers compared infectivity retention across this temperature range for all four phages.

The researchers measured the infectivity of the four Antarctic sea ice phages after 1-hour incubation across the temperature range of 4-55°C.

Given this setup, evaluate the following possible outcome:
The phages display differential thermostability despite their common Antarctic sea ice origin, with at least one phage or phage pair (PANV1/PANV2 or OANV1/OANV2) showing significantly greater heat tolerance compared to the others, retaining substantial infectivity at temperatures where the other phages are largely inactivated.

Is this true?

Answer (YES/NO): YES